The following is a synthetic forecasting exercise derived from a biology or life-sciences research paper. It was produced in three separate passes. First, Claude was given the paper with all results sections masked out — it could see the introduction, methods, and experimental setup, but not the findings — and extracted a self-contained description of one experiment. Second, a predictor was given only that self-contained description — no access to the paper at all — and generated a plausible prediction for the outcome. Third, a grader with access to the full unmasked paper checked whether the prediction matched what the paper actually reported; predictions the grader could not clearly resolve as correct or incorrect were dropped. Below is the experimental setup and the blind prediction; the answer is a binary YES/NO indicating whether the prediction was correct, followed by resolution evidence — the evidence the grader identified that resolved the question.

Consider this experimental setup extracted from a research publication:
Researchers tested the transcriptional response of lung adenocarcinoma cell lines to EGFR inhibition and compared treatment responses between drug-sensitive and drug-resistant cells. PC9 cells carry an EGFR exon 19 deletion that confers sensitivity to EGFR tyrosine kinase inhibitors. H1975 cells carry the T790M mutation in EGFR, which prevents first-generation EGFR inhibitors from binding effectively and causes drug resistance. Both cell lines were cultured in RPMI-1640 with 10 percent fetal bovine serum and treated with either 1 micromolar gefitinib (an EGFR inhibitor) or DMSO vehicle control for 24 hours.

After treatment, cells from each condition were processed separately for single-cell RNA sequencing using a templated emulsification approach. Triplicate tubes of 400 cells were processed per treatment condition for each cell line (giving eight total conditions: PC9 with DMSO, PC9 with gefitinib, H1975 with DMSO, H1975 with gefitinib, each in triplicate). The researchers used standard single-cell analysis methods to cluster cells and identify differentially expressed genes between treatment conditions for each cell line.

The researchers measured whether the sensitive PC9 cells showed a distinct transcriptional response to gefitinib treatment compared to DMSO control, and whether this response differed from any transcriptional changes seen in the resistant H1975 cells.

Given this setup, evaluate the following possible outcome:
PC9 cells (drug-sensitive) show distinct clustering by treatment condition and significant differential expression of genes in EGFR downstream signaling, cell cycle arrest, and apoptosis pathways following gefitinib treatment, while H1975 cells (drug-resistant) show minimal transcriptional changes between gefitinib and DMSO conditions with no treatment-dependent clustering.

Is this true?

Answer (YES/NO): NO